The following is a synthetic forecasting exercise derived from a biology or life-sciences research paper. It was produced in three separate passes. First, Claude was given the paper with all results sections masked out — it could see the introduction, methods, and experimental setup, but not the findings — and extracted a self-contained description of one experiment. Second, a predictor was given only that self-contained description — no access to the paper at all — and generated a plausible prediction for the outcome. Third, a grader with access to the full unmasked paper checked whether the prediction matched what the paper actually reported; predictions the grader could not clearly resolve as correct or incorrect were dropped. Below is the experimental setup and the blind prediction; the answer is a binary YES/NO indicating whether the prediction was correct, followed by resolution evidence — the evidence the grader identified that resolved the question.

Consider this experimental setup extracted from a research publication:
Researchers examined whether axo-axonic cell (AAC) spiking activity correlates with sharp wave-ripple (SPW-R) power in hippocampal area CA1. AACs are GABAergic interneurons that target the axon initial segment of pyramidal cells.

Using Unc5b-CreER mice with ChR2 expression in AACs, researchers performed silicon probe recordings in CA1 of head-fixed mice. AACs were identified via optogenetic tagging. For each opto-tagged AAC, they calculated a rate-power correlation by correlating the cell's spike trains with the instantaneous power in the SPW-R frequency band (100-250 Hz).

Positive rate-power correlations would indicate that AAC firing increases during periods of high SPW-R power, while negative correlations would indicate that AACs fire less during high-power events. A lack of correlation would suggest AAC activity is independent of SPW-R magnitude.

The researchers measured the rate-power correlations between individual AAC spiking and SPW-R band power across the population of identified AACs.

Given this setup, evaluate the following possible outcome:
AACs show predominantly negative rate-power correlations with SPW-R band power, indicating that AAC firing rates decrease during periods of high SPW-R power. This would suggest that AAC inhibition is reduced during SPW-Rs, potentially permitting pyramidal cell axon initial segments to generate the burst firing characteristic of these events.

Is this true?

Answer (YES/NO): NO